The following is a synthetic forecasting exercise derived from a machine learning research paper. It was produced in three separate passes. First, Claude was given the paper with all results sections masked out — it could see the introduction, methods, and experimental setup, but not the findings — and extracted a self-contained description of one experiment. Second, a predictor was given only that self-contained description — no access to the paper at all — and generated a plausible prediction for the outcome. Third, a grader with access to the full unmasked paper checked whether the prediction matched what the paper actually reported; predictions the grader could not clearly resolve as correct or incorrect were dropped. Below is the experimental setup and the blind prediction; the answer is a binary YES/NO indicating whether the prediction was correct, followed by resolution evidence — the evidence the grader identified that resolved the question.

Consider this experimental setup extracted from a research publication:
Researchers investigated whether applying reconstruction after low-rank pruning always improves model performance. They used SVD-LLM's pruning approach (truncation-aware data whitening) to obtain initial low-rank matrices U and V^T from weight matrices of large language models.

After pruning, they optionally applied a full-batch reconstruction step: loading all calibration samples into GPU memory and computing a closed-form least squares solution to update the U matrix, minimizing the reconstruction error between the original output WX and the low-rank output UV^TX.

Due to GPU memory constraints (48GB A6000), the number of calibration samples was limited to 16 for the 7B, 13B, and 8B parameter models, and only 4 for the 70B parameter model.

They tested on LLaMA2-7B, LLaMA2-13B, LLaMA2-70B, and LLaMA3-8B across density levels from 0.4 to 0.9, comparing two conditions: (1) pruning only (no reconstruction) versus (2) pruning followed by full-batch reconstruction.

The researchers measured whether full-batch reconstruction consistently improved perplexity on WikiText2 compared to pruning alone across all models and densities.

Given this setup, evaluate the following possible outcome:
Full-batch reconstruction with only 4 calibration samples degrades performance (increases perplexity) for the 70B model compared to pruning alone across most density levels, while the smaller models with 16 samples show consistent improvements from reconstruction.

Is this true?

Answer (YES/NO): NO